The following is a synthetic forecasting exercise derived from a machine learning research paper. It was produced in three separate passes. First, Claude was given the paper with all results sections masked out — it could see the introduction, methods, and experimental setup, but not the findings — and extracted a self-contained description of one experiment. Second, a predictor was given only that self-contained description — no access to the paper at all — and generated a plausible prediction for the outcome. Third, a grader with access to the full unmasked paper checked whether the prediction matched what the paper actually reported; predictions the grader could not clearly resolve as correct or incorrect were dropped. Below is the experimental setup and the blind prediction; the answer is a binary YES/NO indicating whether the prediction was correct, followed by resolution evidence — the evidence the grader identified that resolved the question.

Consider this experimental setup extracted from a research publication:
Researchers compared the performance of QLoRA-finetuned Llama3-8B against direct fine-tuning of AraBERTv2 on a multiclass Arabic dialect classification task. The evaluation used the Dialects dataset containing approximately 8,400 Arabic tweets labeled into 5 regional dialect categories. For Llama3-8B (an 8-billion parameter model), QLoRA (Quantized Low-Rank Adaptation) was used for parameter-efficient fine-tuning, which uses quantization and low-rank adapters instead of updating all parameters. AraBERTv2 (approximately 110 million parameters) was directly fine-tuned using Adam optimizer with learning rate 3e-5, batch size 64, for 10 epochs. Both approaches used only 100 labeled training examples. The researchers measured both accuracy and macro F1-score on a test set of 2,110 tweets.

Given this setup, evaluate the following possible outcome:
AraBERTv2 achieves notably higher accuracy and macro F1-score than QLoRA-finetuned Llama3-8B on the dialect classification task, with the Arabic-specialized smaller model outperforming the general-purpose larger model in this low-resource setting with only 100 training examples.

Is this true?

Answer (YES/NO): NO